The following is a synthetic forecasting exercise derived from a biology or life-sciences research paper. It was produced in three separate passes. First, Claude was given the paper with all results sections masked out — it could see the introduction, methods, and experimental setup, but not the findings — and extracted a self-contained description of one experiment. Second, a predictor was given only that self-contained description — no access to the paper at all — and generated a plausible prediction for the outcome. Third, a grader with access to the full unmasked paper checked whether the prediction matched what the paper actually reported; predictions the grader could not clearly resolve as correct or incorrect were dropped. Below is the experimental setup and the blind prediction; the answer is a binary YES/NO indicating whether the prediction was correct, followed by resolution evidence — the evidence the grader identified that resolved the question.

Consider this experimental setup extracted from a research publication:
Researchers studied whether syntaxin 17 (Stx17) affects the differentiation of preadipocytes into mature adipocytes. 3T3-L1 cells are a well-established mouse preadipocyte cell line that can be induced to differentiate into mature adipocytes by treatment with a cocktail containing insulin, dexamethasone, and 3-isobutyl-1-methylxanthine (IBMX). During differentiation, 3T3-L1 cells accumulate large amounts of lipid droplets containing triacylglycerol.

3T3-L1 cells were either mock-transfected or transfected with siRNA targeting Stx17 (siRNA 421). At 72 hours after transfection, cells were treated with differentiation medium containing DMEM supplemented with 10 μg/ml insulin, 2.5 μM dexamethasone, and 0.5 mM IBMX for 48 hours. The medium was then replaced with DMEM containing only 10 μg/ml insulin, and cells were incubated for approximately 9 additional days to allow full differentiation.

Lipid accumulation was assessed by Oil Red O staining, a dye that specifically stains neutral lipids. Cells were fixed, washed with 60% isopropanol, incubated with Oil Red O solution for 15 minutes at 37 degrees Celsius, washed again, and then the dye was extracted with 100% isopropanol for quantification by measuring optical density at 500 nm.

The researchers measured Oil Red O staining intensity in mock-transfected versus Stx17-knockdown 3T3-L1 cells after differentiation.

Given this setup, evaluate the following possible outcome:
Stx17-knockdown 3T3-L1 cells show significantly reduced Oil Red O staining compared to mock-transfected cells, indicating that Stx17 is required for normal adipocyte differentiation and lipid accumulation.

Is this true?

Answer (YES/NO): YES